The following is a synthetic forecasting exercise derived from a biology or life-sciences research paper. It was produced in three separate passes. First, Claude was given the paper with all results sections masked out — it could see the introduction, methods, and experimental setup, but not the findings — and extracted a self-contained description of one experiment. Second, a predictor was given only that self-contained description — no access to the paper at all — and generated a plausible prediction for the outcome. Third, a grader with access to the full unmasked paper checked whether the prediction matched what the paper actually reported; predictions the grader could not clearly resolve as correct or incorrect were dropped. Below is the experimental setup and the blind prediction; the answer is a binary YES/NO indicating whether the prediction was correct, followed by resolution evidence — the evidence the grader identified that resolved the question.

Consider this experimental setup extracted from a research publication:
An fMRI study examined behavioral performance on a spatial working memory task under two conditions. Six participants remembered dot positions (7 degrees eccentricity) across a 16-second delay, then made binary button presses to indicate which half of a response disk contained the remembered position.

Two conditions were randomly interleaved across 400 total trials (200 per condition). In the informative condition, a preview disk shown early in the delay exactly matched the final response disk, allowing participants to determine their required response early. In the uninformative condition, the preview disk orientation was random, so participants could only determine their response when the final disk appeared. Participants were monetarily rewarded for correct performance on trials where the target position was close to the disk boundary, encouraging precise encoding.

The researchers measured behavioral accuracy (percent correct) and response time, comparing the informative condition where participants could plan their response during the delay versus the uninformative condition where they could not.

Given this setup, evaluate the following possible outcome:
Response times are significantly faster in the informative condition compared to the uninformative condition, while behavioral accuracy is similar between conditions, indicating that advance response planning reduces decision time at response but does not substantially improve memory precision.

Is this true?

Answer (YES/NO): NO